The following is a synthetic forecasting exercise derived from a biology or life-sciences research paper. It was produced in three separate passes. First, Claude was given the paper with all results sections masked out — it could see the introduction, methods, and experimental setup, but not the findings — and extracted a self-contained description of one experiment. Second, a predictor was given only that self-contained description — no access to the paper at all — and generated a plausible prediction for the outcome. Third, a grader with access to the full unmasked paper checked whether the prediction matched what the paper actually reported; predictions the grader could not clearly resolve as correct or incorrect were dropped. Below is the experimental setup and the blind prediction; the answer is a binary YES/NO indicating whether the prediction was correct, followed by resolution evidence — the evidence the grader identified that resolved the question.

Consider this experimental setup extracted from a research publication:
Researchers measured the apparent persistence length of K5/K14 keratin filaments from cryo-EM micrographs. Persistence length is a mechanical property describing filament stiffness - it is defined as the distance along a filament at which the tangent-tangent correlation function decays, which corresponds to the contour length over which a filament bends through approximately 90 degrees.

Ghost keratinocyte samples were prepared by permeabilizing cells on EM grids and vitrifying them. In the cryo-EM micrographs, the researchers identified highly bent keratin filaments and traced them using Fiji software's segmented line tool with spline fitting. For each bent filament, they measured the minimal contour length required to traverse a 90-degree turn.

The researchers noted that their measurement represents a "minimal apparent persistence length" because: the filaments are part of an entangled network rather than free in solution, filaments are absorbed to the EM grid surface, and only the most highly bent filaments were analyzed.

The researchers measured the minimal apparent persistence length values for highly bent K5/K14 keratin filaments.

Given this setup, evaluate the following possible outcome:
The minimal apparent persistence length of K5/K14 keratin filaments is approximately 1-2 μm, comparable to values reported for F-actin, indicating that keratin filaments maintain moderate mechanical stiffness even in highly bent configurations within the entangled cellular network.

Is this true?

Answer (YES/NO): NO